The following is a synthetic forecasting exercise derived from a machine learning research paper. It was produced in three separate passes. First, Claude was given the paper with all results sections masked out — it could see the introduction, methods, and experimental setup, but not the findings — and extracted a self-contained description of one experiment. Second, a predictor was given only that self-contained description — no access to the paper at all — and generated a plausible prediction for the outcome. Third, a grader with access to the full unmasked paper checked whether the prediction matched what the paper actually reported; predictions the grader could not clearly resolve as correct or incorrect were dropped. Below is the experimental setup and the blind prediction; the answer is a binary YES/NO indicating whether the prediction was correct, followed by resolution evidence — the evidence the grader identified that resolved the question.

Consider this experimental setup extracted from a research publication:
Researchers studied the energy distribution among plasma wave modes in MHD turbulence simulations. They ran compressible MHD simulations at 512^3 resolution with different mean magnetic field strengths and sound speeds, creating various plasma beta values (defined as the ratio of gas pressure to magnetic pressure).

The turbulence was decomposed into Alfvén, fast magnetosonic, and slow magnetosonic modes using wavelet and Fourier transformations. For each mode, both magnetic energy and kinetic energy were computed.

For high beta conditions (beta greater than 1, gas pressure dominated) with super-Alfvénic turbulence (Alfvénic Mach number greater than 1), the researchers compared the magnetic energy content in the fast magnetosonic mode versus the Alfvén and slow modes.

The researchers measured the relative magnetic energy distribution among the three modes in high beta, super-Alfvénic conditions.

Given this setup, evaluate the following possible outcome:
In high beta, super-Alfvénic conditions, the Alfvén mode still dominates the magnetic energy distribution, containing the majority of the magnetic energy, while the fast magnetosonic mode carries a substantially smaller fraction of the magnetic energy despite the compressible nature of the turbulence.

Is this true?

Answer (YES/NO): NO